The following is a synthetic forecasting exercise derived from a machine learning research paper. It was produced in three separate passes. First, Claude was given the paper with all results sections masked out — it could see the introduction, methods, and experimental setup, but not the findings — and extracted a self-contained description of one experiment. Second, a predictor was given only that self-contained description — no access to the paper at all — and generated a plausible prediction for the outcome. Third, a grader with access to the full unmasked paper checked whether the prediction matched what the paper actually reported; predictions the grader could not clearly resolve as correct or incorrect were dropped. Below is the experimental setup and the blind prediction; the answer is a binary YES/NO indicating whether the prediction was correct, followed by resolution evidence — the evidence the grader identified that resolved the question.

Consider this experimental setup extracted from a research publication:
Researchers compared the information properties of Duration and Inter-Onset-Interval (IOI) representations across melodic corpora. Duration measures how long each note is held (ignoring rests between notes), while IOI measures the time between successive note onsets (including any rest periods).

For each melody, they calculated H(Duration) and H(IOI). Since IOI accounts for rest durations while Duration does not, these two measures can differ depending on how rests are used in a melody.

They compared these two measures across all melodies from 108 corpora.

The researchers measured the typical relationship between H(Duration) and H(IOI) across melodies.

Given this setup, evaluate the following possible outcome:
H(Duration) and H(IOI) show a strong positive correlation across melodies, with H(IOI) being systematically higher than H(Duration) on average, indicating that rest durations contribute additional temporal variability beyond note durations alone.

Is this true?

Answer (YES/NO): YES